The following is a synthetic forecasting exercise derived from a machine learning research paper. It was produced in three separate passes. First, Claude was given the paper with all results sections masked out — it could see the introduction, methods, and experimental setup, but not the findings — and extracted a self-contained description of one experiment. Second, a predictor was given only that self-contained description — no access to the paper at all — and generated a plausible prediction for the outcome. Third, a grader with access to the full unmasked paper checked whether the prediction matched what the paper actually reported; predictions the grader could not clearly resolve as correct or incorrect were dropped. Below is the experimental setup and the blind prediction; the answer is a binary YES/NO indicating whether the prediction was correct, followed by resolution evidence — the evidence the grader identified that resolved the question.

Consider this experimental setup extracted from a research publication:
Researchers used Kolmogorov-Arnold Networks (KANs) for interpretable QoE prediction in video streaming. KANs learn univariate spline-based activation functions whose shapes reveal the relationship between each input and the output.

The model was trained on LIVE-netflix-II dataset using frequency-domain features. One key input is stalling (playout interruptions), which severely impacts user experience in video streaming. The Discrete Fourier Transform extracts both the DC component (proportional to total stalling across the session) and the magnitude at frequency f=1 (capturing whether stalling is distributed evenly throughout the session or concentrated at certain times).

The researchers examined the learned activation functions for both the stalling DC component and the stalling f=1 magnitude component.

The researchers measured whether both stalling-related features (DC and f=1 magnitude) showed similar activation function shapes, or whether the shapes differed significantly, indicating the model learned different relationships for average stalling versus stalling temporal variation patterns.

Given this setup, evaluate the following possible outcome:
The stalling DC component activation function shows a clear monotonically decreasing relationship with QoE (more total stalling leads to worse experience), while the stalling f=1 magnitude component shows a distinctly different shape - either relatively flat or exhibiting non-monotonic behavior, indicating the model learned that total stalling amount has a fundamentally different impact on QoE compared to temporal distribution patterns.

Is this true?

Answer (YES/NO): NO